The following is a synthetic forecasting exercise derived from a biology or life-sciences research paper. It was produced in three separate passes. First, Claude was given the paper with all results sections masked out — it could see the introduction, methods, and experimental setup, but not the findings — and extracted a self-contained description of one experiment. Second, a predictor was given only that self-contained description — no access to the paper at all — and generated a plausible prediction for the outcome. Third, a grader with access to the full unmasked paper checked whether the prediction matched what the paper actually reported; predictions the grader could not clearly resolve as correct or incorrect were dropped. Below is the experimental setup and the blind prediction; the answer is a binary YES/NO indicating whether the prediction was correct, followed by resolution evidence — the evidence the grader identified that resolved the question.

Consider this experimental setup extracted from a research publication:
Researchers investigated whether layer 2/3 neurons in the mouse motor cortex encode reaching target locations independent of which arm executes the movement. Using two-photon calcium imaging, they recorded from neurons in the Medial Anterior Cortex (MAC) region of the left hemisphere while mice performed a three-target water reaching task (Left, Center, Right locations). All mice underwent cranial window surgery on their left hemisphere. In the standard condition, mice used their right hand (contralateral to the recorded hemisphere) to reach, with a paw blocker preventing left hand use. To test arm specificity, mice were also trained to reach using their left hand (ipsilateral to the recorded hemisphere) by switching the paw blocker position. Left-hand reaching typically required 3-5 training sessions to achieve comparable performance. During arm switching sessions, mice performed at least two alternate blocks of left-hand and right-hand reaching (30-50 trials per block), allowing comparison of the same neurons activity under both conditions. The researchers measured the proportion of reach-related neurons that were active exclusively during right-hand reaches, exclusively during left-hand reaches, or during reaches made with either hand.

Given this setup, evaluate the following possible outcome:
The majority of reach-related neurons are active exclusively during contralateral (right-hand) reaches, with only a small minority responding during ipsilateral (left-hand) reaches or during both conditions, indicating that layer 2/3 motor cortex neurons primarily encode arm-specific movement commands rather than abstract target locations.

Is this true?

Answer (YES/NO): NO